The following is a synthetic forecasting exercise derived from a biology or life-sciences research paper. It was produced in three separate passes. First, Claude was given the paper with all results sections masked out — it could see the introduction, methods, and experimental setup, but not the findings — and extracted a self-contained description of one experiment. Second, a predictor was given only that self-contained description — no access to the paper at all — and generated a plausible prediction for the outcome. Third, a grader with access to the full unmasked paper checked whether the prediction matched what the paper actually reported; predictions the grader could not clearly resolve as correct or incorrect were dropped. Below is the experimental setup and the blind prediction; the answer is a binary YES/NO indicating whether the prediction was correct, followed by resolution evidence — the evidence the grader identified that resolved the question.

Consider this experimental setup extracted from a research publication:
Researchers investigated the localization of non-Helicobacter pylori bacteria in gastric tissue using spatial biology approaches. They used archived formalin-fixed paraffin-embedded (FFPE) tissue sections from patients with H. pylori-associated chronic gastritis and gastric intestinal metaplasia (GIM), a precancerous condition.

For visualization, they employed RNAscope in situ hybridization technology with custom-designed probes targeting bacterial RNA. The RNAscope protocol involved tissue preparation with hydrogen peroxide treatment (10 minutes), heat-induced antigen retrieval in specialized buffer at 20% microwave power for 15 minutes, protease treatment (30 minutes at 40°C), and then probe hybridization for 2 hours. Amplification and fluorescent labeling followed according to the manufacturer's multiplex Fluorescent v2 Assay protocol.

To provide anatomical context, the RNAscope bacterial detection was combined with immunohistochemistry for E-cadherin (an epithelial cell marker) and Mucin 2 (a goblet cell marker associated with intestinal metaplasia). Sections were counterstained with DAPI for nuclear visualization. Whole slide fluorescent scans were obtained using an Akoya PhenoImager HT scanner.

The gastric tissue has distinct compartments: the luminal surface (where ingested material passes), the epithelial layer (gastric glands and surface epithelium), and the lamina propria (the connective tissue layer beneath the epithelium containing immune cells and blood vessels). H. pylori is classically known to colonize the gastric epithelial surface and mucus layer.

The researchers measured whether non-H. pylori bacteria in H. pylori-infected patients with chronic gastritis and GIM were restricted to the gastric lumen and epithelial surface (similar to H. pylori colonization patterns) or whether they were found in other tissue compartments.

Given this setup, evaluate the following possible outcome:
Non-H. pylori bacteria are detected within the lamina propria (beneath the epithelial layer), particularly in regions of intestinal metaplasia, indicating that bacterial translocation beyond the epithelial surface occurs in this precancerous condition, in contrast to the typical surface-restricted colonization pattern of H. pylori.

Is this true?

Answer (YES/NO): YES